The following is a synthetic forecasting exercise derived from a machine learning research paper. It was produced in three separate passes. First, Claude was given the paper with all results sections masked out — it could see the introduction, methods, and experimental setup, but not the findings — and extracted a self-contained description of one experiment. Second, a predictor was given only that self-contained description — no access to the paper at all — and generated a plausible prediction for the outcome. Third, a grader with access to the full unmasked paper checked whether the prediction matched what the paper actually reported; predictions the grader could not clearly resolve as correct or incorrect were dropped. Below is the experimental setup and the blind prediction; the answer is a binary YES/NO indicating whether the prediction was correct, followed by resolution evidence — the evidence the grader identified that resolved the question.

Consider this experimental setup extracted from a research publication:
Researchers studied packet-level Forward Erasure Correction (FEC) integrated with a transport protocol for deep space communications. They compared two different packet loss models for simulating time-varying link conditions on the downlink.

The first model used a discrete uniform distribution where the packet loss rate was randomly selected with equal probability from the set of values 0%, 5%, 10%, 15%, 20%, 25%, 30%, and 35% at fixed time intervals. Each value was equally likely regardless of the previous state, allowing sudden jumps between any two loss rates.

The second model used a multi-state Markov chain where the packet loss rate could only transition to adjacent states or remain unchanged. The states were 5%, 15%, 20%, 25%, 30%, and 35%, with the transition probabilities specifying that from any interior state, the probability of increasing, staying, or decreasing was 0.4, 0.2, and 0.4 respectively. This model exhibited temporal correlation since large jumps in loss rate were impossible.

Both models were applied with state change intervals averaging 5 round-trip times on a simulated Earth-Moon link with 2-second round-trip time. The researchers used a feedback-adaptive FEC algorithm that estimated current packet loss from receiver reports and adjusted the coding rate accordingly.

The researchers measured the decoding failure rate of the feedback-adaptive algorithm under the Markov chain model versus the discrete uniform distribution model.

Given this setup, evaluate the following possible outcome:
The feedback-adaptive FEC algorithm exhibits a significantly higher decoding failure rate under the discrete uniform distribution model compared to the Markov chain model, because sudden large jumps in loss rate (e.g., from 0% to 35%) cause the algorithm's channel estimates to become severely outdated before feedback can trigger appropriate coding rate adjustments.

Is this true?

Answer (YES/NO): NO